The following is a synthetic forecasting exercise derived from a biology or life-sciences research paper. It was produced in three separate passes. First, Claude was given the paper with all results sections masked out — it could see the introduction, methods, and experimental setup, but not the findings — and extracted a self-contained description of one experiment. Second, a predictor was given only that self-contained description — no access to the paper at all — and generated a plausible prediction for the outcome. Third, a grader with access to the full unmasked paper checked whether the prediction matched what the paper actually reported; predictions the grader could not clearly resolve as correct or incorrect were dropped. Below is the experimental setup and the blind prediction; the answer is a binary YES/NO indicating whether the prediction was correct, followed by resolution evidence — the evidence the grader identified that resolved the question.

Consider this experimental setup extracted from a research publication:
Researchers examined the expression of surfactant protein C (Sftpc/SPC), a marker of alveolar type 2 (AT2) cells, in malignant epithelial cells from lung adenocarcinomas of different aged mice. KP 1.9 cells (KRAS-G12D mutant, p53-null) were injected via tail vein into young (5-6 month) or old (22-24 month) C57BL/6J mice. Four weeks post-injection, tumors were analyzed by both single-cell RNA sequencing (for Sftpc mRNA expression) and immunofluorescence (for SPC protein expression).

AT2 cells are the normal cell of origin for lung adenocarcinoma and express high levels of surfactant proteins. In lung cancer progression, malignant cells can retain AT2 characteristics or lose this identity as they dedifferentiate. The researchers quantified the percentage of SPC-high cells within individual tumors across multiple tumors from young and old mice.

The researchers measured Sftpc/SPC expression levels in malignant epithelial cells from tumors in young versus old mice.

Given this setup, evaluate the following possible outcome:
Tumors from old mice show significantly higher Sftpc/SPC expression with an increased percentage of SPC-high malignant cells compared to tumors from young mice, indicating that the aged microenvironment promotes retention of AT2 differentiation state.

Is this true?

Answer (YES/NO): NO